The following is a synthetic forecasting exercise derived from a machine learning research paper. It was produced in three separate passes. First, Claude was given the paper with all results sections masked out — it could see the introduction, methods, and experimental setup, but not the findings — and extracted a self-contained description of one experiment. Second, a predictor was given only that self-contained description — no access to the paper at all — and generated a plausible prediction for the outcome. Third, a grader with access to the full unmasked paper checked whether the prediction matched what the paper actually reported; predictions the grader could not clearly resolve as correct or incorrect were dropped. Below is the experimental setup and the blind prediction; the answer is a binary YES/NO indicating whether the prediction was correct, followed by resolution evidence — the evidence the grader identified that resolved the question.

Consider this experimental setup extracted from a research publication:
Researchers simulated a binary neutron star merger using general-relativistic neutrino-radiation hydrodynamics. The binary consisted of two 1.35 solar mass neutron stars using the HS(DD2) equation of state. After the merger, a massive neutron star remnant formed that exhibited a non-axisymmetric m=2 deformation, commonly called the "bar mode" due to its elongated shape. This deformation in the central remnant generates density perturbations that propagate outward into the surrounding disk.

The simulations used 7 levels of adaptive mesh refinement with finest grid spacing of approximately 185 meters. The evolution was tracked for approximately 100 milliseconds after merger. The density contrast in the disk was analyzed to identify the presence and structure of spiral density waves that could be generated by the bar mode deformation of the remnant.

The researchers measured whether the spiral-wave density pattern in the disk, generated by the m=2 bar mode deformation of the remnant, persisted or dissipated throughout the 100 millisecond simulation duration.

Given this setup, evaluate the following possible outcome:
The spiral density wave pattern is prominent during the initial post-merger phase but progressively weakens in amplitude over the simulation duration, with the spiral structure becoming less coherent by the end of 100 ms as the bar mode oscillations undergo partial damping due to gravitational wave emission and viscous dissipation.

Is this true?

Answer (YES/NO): NO